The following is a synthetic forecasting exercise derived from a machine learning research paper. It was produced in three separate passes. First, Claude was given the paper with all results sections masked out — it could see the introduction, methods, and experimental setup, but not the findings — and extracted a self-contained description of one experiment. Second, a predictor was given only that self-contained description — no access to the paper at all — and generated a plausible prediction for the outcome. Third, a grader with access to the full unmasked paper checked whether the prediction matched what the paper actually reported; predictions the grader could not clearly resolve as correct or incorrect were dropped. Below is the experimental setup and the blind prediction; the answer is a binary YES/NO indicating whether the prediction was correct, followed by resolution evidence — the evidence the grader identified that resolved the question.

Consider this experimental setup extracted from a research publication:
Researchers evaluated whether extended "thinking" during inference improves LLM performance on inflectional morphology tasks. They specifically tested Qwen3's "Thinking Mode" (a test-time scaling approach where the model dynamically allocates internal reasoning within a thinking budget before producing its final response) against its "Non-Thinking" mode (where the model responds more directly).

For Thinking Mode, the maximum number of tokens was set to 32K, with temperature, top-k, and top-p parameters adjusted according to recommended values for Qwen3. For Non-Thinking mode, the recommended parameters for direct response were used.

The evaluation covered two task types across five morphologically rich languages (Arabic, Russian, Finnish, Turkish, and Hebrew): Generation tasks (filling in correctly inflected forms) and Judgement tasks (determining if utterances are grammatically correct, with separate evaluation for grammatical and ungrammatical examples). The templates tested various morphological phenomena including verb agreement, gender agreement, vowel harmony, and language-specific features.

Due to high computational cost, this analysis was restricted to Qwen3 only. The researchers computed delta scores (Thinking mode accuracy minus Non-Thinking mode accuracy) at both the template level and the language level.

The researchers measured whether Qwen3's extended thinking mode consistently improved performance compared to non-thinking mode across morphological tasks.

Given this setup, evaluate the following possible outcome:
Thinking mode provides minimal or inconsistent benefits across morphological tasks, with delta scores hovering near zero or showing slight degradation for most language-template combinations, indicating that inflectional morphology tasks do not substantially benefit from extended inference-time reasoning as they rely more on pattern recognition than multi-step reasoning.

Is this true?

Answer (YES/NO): NO